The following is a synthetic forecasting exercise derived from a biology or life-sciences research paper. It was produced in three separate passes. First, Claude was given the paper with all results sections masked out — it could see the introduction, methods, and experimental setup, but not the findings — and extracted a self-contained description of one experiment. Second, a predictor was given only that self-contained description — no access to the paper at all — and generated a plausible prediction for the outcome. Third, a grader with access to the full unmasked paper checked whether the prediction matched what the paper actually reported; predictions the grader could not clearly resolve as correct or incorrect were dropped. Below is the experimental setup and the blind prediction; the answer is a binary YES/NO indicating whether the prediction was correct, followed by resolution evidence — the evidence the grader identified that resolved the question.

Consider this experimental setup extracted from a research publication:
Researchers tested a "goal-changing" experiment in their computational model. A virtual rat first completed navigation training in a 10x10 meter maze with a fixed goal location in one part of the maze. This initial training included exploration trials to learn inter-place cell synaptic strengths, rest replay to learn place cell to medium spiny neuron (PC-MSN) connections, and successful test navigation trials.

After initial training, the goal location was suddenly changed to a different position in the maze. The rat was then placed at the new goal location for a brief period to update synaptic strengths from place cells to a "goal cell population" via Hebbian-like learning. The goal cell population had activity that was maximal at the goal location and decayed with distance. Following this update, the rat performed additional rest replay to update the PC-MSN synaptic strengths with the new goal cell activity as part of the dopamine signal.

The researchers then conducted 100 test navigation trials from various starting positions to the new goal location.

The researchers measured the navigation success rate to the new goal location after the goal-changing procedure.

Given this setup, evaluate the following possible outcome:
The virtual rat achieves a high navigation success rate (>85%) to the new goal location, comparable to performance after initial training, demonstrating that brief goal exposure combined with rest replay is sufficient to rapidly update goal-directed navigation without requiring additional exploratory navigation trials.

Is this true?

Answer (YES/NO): YES